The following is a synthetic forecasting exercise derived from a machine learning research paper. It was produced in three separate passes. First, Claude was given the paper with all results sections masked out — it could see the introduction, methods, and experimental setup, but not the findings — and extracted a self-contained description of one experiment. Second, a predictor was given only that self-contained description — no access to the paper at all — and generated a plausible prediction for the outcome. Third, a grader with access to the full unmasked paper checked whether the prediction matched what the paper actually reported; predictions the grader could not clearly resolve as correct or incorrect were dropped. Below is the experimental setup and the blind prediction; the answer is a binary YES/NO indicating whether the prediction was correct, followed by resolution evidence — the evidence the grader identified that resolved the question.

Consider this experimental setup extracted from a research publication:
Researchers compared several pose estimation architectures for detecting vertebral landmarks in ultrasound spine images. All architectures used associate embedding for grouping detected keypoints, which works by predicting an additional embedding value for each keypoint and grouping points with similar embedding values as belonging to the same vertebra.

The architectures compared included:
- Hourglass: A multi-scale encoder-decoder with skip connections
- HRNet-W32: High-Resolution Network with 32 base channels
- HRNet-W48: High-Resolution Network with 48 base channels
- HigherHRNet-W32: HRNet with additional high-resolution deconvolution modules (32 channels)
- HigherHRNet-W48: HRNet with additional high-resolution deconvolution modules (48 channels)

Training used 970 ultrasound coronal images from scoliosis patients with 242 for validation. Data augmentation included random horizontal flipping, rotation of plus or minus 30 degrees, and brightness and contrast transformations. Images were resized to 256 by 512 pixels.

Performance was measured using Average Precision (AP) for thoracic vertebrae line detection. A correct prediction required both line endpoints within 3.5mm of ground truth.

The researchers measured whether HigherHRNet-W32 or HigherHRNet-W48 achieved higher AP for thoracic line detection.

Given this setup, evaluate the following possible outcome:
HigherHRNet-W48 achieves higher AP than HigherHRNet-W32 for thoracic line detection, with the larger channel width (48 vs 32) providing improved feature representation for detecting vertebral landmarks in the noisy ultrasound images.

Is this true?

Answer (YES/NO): NO